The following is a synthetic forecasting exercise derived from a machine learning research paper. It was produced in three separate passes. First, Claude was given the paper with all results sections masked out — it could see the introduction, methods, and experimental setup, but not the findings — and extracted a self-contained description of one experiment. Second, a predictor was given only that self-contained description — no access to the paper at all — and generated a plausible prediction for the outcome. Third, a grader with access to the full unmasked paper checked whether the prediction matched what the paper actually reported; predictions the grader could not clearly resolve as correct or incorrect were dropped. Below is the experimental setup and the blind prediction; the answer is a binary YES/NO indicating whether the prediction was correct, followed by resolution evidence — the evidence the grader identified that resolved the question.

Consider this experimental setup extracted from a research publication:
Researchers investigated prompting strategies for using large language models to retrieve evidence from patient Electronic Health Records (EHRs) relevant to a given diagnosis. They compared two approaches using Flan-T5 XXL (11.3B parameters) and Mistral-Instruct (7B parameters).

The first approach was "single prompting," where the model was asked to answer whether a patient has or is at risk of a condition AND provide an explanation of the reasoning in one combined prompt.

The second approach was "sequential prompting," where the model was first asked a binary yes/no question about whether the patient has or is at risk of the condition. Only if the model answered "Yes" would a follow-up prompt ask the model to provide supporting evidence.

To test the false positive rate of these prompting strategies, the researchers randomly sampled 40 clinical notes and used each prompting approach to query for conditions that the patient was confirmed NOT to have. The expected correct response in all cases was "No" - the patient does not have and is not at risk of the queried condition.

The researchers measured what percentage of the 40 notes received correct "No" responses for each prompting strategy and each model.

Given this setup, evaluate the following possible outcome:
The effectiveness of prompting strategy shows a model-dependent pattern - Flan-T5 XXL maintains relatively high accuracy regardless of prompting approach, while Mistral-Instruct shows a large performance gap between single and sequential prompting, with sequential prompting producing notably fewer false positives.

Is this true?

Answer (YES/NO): NO